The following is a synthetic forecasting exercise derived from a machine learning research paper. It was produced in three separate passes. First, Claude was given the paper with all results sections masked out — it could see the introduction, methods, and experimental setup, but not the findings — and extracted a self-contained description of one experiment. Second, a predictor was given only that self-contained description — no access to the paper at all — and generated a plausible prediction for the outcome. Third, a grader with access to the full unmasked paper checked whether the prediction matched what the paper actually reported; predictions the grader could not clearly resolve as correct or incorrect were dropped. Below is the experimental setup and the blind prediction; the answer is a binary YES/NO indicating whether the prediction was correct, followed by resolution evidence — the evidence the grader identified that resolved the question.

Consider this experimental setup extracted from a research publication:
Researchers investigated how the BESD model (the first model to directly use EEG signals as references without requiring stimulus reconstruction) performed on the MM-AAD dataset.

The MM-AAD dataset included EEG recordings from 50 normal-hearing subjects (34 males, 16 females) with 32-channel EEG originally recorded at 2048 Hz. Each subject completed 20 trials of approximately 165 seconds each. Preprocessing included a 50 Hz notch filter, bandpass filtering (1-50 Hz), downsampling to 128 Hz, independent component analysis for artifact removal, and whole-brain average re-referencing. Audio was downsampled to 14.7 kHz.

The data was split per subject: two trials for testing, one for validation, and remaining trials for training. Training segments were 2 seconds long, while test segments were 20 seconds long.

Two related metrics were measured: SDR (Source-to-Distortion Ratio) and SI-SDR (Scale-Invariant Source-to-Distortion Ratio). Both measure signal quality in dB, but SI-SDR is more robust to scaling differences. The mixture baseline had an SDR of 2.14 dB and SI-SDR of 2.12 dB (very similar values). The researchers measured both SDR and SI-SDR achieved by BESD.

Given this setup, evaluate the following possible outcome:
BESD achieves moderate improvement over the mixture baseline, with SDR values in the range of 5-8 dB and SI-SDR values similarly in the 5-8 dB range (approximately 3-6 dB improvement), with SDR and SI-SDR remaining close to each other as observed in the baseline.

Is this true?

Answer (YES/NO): NO